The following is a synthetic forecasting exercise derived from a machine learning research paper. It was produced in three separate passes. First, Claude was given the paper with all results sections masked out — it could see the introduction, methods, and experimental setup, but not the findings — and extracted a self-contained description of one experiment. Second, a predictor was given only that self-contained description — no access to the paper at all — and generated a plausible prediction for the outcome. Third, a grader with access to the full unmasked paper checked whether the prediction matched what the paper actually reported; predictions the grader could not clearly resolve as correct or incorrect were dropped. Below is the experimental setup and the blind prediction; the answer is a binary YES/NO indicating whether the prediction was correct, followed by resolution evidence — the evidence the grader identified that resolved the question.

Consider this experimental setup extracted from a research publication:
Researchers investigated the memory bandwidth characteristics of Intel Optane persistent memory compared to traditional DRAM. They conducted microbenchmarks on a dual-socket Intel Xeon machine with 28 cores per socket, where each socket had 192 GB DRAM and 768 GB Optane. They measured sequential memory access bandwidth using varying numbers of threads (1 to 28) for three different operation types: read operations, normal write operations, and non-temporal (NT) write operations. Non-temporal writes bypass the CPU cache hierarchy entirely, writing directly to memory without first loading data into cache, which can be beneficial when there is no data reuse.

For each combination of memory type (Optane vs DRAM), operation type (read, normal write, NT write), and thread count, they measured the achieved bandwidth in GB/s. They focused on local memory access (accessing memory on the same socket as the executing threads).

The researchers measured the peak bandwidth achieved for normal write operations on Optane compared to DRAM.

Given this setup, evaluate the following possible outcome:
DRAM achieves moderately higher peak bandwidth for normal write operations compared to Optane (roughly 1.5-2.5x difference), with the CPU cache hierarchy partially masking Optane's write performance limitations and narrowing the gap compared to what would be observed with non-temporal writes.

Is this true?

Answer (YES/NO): NO